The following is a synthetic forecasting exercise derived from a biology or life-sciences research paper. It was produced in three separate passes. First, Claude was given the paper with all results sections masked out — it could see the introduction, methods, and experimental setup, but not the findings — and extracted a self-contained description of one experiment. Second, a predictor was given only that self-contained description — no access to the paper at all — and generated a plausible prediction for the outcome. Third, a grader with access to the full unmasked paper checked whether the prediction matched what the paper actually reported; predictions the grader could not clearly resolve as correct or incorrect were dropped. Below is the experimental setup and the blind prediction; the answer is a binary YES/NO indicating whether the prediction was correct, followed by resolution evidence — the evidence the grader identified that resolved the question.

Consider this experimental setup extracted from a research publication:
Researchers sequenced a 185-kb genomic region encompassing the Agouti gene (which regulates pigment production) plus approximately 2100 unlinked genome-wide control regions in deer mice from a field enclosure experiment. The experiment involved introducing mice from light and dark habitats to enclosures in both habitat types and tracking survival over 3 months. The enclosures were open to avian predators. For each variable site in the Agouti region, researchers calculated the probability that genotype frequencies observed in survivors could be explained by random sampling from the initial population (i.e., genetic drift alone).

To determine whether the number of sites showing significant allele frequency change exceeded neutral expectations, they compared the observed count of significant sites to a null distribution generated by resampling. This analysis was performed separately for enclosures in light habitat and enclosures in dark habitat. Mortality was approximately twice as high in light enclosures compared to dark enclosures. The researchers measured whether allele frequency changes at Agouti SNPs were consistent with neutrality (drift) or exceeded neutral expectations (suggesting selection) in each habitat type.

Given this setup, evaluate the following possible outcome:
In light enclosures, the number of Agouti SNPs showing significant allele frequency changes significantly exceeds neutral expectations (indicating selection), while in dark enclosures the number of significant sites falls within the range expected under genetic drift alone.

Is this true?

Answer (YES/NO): NO